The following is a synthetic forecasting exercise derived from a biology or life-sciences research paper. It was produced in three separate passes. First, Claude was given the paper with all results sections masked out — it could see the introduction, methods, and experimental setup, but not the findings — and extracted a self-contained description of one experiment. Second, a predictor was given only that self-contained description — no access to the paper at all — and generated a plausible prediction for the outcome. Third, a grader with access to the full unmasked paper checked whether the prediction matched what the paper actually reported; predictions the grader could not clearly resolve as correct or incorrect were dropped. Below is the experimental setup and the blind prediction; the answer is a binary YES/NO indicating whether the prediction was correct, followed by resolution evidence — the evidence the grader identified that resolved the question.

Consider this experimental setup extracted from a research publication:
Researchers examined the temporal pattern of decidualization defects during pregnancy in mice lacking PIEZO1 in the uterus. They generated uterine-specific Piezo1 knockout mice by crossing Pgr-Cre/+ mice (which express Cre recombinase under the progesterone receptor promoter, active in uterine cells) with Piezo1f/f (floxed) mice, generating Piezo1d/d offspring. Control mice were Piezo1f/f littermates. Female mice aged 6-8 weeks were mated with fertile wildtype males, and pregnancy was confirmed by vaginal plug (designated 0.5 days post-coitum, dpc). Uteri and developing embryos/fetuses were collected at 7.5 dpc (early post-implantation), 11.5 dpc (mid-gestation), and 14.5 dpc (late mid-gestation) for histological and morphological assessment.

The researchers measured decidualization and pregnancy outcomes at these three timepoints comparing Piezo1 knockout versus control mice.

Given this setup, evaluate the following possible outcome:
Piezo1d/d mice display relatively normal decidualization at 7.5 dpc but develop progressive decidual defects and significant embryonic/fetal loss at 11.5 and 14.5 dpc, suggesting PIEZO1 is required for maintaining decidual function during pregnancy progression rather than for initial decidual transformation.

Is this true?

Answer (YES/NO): YES